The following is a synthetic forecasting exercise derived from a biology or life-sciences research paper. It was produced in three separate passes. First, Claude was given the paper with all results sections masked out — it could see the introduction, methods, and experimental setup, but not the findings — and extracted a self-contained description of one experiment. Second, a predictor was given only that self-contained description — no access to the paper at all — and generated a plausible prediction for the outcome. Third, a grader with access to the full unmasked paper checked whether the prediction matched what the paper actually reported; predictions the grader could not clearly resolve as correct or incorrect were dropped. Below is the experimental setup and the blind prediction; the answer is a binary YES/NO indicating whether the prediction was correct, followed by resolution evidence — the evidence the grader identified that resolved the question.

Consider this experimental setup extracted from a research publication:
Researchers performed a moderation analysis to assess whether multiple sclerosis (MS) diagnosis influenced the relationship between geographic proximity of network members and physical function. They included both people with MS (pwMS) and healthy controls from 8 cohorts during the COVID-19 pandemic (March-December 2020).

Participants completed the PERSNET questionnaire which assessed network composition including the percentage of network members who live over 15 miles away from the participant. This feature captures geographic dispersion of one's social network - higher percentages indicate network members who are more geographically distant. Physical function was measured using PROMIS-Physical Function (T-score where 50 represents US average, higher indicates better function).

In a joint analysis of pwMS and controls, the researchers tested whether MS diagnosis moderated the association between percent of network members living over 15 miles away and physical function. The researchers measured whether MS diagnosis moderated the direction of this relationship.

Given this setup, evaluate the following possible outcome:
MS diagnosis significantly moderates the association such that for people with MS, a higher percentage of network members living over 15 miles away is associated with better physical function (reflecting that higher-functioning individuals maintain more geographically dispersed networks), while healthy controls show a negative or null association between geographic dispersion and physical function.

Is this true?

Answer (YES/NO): YES